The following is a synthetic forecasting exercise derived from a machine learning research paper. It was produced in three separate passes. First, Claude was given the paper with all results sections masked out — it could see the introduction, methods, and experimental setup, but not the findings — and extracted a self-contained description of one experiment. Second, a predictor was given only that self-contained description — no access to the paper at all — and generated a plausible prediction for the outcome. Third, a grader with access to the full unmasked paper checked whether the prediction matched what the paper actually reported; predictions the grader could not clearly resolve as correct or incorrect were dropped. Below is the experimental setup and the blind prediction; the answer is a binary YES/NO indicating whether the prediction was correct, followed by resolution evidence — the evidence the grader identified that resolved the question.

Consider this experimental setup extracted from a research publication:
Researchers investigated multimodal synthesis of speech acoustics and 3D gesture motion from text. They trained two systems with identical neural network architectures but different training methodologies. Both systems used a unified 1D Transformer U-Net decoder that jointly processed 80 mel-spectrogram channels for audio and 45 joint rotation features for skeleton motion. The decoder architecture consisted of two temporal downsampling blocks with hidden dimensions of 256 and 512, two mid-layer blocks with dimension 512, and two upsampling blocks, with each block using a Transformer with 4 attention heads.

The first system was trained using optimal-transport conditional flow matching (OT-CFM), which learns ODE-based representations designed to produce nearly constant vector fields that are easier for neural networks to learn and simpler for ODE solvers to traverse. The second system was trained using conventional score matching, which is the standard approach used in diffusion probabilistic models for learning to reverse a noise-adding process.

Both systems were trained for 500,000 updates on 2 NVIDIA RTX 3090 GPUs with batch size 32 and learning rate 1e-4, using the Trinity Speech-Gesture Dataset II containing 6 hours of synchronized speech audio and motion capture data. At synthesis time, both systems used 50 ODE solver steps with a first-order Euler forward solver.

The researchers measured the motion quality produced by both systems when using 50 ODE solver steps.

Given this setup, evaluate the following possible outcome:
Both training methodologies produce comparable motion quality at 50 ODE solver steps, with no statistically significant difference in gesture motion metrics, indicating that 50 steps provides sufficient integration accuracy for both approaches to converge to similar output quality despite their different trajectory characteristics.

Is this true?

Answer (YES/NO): NO